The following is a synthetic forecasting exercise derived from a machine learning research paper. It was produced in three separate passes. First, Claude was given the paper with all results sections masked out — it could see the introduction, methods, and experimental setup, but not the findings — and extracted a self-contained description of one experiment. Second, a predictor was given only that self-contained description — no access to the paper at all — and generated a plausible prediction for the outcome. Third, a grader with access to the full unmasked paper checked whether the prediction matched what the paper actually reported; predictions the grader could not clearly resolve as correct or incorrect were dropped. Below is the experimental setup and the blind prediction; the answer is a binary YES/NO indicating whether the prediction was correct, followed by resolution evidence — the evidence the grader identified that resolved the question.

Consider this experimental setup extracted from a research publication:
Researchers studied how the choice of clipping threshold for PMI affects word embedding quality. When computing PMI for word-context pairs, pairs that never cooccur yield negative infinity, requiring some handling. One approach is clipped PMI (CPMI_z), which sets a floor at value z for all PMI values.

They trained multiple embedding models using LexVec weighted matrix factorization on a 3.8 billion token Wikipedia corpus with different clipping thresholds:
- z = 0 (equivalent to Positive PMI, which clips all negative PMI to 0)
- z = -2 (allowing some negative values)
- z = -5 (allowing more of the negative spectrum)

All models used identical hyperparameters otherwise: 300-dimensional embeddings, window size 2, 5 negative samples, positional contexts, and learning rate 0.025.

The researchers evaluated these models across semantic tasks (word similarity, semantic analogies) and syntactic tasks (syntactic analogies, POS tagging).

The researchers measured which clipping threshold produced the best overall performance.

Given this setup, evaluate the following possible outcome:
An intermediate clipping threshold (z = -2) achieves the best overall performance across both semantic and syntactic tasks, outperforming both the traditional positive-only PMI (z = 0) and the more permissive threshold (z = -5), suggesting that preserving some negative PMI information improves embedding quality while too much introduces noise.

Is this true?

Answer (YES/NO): NO